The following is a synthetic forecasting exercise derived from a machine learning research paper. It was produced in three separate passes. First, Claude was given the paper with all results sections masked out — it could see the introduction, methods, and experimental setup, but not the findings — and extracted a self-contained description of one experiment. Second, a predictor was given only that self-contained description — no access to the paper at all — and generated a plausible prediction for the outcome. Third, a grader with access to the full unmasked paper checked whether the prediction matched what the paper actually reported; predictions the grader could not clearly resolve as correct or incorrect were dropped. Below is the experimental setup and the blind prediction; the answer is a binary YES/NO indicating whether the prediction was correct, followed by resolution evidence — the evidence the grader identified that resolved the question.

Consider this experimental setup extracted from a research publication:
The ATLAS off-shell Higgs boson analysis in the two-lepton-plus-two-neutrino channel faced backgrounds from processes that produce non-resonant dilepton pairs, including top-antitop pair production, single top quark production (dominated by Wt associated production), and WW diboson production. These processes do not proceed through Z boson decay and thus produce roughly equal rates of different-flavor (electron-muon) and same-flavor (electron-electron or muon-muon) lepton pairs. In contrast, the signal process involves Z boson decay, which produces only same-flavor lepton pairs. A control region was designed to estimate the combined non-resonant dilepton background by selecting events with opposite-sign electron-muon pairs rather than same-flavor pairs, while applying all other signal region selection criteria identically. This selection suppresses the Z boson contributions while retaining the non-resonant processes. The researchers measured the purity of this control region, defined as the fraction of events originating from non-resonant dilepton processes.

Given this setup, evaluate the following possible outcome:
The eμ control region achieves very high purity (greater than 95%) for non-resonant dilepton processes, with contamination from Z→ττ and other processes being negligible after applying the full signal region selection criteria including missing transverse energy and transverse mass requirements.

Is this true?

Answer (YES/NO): NO